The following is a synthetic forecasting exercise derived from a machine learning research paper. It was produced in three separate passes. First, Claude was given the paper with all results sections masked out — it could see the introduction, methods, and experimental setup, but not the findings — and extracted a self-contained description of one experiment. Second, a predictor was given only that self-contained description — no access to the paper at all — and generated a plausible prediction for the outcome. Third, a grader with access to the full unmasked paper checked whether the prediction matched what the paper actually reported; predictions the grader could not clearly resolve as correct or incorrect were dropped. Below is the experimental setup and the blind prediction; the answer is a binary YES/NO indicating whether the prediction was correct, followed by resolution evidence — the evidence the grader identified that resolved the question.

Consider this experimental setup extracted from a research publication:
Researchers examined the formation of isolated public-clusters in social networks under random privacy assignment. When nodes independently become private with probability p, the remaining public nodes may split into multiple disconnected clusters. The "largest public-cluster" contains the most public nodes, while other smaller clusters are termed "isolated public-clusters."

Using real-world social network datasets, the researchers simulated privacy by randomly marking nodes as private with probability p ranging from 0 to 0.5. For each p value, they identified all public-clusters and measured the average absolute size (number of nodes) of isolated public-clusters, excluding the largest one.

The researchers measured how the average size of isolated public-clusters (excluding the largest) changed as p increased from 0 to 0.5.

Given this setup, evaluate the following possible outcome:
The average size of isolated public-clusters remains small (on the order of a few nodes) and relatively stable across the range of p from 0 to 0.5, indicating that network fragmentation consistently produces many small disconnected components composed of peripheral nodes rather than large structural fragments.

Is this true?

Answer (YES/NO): YES